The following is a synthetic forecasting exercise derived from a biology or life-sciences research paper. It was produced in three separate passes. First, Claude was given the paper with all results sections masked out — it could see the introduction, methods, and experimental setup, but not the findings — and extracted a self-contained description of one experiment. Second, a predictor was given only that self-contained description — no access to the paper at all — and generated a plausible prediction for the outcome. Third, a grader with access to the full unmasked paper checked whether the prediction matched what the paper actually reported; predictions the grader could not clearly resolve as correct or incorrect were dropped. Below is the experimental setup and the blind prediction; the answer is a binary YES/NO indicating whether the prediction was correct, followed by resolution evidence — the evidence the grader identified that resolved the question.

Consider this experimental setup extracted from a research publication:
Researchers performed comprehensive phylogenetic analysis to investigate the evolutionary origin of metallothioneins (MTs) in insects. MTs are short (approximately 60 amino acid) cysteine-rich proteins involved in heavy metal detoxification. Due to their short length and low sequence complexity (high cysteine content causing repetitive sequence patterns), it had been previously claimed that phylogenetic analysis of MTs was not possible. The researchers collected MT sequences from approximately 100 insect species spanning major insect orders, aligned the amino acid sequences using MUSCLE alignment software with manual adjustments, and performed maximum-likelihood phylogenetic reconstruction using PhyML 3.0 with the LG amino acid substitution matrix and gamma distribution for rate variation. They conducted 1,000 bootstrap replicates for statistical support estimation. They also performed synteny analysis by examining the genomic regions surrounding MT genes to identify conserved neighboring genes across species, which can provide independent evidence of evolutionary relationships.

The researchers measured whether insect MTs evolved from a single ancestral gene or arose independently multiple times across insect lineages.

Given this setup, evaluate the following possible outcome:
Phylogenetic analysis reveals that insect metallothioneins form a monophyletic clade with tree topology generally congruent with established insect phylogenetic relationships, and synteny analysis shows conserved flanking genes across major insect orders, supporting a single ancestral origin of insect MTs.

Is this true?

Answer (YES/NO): YES